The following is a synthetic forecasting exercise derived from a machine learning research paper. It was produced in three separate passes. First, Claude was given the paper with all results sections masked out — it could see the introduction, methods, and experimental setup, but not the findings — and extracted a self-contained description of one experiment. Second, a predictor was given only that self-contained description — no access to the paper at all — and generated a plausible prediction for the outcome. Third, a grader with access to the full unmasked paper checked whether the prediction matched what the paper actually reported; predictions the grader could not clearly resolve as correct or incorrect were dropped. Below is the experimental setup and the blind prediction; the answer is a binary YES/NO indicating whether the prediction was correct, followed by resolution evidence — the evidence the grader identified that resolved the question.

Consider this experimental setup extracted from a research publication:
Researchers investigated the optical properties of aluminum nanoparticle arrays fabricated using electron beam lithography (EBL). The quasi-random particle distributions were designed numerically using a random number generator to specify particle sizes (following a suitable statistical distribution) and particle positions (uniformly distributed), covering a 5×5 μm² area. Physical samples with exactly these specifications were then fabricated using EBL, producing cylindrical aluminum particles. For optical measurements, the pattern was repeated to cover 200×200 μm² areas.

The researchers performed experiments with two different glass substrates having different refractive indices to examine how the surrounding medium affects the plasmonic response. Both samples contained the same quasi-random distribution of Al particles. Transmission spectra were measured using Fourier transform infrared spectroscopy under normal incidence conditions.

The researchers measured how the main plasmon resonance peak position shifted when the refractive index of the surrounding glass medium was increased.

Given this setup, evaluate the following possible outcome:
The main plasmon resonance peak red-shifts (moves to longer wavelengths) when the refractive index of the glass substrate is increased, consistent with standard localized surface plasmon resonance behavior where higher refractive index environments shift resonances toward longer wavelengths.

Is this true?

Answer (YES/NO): YES